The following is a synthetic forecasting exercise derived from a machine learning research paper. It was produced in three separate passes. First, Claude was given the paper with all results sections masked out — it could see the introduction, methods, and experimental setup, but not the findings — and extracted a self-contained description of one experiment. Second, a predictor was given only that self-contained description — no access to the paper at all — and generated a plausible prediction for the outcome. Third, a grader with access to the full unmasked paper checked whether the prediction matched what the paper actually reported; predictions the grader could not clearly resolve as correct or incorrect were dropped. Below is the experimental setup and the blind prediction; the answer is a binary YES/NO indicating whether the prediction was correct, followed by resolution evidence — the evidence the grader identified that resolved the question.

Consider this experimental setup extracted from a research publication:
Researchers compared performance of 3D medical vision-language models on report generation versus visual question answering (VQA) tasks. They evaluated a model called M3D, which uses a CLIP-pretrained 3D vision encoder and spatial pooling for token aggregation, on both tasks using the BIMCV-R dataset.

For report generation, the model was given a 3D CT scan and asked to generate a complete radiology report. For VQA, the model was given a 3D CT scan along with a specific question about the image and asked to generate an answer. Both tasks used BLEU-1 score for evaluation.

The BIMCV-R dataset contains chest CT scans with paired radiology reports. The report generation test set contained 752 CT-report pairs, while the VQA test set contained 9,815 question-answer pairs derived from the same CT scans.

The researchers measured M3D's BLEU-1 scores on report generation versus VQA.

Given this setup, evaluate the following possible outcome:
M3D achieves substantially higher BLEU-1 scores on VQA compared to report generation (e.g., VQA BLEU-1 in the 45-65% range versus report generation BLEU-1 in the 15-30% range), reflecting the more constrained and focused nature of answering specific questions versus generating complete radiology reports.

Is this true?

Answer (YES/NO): NO